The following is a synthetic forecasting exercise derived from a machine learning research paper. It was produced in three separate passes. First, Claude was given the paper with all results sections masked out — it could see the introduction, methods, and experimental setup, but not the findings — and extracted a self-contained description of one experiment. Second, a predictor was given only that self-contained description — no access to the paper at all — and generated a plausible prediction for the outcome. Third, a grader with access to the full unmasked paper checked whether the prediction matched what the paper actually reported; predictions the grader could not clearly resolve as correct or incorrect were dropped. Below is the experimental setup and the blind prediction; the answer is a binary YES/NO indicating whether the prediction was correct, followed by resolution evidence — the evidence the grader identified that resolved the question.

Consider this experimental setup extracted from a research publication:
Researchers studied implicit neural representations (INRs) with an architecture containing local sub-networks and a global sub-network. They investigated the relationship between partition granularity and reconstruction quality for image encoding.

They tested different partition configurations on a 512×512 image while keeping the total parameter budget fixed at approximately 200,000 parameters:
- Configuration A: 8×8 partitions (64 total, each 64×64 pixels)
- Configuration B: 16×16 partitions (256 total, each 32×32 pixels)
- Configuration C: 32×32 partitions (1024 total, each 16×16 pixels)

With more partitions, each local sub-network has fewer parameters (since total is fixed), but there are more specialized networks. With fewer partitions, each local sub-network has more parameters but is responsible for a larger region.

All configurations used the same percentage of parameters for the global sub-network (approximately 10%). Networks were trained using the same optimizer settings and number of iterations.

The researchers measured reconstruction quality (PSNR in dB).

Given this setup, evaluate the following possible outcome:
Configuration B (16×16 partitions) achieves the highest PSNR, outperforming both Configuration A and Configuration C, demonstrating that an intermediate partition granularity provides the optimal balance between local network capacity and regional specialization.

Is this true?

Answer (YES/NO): NO